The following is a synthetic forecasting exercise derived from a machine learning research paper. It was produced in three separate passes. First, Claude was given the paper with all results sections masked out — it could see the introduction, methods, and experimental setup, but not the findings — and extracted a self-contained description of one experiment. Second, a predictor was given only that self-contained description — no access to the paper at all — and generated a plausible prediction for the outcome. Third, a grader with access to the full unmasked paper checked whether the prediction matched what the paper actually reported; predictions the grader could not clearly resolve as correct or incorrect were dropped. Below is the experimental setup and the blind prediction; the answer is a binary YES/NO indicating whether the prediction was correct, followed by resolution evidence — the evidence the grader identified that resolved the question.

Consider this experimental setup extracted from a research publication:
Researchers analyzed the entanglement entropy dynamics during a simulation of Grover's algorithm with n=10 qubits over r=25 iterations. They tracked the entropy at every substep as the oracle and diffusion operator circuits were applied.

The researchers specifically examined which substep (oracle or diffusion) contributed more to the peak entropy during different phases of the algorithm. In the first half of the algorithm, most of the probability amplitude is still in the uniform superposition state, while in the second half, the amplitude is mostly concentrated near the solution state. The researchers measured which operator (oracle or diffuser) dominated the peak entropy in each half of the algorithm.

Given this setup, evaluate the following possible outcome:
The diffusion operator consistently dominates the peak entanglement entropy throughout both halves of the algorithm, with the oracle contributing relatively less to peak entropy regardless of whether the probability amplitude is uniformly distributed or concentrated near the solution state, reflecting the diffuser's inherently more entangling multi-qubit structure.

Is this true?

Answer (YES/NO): NO